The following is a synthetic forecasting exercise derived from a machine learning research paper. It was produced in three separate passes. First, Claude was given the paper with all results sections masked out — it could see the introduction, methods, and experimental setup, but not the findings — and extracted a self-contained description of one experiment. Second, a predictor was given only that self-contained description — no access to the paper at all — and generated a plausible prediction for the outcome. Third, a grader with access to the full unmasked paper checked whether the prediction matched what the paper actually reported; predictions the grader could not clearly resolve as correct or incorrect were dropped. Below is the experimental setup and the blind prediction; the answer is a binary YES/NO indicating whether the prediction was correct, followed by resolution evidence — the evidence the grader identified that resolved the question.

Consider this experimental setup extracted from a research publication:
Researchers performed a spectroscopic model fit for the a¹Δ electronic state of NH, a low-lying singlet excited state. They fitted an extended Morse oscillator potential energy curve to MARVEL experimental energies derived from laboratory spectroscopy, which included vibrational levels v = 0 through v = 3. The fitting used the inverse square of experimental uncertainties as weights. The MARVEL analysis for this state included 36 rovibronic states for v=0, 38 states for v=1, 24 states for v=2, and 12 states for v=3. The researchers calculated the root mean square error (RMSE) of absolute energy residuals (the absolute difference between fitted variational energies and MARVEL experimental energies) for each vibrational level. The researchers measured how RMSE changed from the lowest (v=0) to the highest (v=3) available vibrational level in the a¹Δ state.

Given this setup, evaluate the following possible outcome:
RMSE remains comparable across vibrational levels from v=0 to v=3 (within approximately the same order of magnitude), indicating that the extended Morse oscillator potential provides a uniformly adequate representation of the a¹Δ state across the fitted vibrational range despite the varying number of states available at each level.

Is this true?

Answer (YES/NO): NO